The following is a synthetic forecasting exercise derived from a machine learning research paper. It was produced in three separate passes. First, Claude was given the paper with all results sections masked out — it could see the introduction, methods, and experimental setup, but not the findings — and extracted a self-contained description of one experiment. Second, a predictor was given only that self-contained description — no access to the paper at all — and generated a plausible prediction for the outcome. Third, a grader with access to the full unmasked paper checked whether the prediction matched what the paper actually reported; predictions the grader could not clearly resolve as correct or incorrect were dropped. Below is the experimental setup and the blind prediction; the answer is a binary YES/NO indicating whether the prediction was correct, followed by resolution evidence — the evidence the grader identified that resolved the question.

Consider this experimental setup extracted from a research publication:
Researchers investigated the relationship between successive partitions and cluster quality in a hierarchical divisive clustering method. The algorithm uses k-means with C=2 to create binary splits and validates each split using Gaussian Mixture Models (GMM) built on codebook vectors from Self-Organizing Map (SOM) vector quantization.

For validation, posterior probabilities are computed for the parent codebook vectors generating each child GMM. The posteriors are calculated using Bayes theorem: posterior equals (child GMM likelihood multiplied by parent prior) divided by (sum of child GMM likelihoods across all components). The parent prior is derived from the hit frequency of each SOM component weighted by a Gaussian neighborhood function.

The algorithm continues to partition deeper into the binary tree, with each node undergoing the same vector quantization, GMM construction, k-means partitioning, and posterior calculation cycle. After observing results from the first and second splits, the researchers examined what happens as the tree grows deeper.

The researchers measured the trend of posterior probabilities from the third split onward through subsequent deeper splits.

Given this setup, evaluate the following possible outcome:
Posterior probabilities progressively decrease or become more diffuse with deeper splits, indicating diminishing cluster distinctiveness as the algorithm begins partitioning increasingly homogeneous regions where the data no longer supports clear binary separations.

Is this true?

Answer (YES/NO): YES